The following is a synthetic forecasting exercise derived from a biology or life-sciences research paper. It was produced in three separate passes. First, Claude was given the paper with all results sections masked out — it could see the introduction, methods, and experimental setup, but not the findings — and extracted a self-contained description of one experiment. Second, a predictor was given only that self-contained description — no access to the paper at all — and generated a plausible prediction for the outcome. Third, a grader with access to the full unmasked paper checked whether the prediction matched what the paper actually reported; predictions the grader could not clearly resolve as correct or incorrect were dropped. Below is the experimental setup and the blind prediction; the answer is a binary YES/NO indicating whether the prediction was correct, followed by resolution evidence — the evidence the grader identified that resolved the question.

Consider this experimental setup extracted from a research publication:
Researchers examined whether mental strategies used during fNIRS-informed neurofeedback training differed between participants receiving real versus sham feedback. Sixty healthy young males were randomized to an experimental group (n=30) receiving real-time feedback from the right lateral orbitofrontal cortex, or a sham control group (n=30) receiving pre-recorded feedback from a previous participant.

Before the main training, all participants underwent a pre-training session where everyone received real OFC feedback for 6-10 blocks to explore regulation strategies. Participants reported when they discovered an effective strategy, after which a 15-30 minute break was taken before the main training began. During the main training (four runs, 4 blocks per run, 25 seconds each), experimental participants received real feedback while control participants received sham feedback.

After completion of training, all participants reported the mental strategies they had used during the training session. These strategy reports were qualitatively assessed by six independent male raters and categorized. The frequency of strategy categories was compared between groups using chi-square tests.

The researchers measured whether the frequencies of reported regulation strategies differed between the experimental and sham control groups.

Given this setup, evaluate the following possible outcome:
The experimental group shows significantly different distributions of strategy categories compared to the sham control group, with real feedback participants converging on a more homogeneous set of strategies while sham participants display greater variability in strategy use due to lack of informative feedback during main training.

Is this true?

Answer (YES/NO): NO